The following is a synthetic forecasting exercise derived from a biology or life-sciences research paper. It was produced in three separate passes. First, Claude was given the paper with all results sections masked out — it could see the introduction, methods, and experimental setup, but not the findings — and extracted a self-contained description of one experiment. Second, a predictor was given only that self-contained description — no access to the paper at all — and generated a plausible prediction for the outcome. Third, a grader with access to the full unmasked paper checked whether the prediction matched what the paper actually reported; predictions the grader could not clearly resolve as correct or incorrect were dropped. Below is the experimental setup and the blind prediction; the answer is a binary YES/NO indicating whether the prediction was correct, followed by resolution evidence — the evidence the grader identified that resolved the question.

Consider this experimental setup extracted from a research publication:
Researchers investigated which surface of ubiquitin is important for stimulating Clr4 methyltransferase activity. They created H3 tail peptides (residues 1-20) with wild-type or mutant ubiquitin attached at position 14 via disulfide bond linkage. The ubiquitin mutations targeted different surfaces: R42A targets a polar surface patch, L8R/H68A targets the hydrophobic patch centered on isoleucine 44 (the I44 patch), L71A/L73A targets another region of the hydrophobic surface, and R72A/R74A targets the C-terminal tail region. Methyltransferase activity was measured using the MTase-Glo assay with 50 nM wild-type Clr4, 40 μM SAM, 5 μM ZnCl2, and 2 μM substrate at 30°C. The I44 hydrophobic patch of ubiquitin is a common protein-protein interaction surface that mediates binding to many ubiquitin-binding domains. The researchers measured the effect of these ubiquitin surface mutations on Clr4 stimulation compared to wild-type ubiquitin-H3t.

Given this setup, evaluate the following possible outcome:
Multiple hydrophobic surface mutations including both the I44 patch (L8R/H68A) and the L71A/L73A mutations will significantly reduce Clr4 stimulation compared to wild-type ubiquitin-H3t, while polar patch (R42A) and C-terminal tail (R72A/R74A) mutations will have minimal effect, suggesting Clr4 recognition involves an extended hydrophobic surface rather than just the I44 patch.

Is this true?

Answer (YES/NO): NO